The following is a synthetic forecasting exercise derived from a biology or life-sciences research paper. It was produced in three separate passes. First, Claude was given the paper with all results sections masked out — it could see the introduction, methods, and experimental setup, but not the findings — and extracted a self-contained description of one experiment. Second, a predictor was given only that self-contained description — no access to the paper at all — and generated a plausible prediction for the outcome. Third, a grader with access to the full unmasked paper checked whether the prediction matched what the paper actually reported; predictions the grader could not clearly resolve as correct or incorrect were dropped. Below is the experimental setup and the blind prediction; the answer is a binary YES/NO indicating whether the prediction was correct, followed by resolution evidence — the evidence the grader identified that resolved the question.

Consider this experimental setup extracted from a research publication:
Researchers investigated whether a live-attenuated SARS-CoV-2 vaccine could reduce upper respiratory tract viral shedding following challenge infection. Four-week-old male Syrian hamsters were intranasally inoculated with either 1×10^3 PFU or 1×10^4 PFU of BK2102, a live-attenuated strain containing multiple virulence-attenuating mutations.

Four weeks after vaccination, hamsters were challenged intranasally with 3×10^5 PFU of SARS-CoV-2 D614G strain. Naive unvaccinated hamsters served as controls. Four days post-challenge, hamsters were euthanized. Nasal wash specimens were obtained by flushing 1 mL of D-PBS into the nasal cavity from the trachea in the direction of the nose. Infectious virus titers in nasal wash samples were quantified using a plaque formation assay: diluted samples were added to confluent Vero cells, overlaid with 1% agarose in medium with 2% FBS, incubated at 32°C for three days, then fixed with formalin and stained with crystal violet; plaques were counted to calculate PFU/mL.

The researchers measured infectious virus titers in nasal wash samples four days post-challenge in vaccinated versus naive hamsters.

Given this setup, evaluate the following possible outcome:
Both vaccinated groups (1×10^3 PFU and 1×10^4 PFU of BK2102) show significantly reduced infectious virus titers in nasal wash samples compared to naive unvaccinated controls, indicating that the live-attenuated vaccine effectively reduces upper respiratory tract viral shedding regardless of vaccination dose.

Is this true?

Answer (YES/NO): YES